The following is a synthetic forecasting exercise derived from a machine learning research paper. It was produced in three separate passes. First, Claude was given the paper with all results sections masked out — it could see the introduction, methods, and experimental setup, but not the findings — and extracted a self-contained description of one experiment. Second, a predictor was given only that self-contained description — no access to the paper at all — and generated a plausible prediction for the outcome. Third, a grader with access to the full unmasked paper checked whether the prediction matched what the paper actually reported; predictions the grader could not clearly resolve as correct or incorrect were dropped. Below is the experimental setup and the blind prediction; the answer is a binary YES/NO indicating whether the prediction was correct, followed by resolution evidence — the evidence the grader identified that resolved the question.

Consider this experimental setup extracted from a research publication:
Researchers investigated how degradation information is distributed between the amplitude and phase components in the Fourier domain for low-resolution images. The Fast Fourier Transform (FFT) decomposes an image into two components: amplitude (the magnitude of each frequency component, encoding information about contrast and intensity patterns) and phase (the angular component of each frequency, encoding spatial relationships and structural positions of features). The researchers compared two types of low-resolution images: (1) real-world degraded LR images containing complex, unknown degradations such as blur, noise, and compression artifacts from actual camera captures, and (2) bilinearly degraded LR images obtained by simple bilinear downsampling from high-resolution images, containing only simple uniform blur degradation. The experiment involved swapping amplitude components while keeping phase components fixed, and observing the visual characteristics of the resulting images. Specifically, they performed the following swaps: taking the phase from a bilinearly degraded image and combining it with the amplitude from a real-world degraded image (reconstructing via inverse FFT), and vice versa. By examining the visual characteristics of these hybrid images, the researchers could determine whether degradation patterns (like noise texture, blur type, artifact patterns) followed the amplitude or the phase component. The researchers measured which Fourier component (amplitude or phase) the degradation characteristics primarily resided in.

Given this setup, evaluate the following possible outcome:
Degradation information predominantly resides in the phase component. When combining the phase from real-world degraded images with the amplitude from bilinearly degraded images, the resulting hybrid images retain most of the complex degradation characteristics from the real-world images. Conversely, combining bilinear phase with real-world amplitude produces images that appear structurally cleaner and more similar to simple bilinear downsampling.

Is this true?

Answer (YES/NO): NO